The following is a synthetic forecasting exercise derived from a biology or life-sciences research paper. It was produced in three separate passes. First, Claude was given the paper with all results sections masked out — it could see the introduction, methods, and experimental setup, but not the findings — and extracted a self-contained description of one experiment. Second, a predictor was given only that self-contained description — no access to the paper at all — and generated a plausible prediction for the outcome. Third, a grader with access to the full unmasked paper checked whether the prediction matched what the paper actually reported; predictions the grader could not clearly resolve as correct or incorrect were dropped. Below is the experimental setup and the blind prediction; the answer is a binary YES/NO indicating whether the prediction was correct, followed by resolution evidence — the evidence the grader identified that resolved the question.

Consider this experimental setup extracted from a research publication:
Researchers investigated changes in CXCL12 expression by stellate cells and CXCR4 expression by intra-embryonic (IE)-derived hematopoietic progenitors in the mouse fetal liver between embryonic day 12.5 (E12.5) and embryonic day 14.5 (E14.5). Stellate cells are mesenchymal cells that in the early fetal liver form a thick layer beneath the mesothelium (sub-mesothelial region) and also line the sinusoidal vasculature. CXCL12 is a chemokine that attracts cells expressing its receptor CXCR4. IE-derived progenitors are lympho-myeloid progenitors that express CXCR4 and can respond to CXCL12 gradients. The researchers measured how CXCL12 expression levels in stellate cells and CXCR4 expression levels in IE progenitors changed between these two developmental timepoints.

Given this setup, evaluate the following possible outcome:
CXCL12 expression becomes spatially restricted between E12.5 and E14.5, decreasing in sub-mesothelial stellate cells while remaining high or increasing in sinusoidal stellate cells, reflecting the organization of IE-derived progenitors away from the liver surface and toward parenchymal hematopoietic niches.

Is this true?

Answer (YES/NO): NO